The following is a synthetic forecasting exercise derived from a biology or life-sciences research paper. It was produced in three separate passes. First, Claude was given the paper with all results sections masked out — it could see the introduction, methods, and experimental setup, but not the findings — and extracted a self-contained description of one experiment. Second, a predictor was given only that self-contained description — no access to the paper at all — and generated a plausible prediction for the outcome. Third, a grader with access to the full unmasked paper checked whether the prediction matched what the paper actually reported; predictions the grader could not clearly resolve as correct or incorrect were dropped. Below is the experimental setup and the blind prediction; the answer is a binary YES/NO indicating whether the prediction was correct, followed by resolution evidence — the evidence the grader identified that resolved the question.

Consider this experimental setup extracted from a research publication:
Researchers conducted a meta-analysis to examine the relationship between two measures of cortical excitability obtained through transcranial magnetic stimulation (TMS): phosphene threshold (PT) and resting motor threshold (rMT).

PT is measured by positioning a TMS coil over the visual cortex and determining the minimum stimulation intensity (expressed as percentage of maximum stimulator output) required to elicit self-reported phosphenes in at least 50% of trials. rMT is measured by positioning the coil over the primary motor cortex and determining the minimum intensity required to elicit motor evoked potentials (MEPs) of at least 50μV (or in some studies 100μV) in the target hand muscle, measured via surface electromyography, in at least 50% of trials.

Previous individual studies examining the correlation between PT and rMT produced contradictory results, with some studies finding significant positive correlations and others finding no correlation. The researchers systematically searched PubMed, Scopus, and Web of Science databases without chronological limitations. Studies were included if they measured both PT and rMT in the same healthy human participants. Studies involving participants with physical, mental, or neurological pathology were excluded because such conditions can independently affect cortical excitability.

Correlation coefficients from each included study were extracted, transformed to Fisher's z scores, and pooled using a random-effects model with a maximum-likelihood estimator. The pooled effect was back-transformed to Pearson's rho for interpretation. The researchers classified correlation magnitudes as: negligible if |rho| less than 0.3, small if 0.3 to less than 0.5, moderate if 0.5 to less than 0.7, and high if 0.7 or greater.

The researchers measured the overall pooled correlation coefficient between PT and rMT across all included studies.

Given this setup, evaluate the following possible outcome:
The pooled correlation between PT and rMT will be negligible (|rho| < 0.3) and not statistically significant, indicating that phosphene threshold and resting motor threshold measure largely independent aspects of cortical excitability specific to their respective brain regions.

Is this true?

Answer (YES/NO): NO